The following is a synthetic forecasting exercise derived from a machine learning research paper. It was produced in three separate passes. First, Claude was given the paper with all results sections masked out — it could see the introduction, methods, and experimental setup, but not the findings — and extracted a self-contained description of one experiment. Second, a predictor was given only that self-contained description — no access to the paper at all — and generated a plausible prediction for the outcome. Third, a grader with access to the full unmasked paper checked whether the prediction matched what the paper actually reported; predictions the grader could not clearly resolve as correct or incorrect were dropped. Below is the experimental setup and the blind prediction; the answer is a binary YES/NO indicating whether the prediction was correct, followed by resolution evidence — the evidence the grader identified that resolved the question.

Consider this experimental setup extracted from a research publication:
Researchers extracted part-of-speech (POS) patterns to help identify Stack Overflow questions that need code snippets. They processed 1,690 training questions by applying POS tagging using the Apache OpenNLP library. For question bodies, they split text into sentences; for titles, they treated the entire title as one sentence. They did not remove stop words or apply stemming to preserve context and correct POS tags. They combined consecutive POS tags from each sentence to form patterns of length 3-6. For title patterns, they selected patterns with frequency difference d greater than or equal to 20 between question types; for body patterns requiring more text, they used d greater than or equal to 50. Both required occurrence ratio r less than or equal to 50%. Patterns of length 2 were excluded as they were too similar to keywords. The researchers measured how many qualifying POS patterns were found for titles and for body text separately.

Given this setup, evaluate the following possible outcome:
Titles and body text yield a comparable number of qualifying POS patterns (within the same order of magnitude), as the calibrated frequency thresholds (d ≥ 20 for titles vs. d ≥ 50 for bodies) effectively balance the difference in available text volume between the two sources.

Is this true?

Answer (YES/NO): NO